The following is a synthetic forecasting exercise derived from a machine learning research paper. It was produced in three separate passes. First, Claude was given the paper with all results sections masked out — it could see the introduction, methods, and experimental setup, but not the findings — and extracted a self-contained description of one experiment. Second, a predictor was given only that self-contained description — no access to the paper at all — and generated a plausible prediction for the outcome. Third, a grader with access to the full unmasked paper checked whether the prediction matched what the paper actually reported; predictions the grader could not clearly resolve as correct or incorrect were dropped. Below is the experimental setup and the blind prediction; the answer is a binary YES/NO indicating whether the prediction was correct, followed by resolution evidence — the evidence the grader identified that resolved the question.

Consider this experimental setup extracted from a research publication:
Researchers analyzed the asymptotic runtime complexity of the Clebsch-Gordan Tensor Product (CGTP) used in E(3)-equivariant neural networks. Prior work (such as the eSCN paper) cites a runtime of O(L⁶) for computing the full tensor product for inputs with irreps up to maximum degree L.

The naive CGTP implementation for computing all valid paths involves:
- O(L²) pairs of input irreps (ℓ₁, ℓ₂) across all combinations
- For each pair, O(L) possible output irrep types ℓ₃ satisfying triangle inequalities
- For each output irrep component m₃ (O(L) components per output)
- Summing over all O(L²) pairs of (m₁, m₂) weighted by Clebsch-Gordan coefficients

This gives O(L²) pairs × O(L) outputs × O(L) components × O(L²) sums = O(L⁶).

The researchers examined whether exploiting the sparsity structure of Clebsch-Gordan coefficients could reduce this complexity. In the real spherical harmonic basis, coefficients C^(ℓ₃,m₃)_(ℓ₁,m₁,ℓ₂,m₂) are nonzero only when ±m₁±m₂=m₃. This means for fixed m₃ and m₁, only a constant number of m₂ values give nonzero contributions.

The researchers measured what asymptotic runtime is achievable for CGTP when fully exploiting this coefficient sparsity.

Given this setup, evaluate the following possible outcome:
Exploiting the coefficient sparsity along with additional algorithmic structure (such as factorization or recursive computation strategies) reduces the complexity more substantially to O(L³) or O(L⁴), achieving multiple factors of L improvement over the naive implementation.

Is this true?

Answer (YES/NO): NO